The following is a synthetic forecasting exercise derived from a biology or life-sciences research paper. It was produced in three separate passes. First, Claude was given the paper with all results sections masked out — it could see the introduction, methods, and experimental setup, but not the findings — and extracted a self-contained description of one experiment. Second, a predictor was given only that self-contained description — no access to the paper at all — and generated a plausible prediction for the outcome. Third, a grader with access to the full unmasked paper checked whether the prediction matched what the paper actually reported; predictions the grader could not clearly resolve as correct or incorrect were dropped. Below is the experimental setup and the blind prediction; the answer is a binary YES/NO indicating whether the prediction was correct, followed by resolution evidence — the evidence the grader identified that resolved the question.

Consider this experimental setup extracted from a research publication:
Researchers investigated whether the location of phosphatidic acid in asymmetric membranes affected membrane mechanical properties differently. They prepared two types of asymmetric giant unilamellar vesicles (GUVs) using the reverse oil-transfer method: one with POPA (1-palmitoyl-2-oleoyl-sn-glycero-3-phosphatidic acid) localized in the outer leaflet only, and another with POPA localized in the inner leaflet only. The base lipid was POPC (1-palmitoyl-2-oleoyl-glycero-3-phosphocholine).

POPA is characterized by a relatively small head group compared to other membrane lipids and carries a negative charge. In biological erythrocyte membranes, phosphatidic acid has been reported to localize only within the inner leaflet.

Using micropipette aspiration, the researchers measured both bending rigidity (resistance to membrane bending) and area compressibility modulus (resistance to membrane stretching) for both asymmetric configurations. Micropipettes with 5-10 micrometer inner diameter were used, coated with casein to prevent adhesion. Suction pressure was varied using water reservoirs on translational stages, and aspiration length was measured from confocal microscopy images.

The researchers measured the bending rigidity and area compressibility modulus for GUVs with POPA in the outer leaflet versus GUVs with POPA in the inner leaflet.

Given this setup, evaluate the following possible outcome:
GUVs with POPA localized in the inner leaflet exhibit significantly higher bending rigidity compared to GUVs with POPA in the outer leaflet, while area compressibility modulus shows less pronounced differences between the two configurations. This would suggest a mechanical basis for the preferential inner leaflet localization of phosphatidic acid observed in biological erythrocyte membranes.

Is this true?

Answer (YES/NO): NO